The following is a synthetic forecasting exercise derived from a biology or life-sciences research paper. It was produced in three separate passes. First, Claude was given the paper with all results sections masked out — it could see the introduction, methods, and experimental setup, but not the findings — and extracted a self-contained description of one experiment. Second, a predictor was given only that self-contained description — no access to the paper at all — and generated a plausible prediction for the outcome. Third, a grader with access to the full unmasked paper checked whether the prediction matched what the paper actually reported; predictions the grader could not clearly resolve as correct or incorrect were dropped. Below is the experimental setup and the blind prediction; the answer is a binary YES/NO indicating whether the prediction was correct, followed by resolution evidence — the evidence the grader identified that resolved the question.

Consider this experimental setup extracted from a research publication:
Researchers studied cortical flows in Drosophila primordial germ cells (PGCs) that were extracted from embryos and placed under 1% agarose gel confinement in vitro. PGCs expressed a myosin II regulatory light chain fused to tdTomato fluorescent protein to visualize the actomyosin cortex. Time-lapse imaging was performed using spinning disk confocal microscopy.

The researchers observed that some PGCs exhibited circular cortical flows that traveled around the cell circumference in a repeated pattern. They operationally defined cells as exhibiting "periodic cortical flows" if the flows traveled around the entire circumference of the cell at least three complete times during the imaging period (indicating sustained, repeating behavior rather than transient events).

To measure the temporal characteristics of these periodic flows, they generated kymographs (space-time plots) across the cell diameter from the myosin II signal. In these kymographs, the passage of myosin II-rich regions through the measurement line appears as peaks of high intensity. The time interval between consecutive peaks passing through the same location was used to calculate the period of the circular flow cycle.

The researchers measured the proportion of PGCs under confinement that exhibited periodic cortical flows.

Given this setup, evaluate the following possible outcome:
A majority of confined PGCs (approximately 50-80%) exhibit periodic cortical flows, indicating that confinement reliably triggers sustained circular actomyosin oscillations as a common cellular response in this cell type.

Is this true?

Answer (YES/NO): NO